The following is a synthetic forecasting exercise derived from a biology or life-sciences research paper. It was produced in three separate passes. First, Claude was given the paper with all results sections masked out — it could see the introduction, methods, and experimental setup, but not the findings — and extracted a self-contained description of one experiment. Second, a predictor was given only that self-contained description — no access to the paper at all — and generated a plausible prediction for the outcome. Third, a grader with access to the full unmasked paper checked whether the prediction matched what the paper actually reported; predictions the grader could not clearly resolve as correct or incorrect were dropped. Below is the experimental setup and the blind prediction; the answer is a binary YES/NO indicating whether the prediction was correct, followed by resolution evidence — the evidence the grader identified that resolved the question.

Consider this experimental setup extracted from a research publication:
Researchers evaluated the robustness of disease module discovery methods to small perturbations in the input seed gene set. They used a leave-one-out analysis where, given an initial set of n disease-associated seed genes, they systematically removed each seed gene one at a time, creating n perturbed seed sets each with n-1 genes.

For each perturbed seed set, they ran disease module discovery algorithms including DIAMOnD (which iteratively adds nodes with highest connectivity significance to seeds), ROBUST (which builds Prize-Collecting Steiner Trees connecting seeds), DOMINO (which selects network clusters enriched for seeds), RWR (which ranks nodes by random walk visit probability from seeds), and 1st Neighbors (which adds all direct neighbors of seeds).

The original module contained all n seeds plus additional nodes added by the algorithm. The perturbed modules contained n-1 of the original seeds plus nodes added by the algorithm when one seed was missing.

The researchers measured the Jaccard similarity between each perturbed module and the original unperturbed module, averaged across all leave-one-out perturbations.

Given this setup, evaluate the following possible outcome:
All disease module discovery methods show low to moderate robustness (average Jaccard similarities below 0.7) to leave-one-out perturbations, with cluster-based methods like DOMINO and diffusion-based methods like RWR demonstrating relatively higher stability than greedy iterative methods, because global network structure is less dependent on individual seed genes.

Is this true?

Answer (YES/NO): NO